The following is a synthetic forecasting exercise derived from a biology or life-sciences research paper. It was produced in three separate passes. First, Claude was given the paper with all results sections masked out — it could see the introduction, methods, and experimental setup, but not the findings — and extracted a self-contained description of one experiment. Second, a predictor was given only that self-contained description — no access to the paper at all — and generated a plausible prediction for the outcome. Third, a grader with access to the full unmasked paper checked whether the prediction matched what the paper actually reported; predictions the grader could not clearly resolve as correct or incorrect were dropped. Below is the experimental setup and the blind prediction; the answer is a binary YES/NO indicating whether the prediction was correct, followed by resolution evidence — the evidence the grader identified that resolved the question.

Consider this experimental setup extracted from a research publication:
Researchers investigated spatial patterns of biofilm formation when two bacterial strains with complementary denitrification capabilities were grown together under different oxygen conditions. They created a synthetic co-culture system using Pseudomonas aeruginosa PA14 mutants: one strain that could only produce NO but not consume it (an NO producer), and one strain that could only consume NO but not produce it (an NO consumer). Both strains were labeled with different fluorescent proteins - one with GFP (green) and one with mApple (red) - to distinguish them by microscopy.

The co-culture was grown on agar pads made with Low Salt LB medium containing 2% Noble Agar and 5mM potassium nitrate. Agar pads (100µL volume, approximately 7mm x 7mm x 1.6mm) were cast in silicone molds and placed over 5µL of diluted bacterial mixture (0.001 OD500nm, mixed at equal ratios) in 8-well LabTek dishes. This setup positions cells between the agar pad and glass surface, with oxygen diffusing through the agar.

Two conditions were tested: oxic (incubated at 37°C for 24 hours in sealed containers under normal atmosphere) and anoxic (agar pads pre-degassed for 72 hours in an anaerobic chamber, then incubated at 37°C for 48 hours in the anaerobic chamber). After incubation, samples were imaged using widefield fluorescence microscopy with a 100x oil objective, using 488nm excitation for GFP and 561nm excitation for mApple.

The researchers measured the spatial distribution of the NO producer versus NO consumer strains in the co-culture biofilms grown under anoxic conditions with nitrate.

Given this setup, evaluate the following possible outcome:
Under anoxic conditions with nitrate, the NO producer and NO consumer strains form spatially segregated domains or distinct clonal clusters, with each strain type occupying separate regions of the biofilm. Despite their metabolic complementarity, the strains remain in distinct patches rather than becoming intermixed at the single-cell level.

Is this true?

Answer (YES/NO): NO